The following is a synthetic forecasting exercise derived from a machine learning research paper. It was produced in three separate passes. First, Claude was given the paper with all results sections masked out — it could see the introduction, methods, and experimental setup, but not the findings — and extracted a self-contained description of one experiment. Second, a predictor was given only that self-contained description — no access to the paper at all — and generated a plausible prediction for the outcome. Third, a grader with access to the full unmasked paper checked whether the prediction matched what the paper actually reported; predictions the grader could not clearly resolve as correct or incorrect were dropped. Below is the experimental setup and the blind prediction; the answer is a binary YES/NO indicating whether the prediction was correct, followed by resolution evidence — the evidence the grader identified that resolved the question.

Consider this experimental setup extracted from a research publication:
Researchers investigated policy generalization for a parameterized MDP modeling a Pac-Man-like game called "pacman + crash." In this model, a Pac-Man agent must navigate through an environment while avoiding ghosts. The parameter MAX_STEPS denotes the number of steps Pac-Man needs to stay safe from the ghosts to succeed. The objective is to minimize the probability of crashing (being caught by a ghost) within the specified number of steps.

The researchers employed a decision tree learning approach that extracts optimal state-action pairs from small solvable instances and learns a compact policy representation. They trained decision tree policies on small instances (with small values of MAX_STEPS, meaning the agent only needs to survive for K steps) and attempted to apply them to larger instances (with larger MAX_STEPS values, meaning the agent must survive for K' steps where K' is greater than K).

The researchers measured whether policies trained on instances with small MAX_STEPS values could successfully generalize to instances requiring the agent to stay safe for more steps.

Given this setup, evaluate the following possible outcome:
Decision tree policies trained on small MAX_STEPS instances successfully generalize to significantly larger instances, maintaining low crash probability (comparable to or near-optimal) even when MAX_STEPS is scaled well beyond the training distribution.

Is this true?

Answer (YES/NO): NO